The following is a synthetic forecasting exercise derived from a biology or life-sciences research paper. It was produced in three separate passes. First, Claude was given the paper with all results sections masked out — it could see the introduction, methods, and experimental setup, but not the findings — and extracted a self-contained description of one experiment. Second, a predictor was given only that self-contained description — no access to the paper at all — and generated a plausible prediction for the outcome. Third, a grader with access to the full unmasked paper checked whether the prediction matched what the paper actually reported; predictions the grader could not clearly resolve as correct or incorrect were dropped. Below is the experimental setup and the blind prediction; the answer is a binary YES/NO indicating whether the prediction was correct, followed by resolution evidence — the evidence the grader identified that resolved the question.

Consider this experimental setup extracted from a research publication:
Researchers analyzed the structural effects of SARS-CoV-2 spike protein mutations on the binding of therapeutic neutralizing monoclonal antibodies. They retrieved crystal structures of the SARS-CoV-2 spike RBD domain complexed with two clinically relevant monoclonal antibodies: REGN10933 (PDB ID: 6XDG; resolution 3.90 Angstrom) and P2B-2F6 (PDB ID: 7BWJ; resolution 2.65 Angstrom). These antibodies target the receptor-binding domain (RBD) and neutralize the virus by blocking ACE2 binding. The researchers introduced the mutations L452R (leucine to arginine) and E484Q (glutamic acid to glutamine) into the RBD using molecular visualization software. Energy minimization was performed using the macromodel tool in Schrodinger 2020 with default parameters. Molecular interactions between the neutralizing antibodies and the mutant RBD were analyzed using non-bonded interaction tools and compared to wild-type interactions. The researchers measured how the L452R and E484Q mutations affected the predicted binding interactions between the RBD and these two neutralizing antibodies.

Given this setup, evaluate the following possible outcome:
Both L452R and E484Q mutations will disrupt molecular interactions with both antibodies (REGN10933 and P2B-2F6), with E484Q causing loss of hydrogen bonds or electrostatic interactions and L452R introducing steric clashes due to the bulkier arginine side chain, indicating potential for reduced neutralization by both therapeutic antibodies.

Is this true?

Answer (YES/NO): NO